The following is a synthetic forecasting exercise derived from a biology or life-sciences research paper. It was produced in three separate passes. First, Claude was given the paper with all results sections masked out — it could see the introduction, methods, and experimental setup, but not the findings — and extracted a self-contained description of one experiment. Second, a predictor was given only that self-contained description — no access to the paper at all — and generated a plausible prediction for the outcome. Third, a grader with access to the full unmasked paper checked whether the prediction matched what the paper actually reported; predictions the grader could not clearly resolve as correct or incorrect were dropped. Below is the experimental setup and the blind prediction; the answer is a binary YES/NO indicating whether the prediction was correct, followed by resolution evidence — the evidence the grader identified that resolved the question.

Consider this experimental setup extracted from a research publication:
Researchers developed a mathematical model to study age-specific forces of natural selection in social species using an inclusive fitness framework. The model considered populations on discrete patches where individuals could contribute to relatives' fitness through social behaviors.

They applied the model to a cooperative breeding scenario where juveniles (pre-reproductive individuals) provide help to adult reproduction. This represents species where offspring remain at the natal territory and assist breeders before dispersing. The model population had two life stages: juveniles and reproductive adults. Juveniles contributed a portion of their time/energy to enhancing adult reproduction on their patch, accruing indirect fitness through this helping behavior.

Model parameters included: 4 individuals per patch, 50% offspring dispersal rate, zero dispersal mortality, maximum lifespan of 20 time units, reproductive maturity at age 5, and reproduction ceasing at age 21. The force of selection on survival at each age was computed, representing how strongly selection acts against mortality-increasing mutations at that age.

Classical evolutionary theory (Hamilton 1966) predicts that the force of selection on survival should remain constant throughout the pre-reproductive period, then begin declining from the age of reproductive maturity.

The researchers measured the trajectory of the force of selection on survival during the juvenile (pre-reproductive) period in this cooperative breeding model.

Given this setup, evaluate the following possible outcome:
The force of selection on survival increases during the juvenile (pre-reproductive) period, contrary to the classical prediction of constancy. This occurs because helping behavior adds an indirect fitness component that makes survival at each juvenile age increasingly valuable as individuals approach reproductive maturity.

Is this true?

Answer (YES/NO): NO